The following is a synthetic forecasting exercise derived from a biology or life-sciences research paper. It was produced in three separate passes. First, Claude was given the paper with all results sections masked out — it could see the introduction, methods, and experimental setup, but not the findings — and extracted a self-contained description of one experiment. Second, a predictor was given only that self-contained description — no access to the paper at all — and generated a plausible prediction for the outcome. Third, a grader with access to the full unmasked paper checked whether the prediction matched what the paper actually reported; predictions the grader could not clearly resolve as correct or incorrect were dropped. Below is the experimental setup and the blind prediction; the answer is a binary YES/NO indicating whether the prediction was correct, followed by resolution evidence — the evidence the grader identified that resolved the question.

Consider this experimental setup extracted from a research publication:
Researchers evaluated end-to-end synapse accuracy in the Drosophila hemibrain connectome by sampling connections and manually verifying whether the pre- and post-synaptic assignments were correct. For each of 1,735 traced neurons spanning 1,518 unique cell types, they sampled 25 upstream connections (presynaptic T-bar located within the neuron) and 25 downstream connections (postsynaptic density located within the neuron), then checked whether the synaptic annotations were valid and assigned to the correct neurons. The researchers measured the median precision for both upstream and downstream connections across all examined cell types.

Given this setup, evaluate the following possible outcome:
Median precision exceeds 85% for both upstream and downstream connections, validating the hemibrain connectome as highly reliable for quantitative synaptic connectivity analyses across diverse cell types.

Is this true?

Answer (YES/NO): YES